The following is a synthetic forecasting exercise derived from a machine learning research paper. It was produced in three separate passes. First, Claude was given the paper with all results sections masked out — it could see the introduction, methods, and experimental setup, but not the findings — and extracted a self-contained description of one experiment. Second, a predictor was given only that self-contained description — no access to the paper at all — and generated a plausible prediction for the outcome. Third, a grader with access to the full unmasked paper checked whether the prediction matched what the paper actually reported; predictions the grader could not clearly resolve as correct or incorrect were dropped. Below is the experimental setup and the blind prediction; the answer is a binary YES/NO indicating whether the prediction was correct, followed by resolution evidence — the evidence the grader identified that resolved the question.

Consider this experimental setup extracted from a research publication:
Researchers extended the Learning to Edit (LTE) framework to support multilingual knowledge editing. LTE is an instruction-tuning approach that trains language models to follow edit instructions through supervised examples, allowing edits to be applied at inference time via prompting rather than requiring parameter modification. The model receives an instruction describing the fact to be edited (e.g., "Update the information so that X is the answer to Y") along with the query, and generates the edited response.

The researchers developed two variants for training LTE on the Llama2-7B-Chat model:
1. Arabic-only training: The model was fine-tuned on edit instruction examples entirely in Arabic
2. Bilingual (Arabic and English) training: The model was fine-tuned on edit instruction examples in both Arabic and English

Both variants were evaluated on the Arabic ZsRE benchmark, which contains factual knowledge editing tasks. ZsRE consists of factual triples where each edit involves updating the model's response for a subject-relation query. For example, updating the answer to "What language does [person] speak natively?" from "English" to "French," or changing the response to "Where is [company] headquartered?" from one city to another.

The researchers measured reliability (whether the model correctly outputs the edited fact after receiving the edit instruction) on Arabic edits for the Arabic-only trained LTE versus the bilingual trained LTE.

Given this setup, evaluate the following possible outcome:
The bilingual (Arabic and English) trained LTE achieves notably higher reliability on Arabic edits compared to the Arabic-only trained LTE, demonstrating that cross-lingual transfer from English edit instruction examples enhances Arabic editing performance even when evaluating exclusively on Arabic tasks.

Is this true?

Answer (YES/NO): YES